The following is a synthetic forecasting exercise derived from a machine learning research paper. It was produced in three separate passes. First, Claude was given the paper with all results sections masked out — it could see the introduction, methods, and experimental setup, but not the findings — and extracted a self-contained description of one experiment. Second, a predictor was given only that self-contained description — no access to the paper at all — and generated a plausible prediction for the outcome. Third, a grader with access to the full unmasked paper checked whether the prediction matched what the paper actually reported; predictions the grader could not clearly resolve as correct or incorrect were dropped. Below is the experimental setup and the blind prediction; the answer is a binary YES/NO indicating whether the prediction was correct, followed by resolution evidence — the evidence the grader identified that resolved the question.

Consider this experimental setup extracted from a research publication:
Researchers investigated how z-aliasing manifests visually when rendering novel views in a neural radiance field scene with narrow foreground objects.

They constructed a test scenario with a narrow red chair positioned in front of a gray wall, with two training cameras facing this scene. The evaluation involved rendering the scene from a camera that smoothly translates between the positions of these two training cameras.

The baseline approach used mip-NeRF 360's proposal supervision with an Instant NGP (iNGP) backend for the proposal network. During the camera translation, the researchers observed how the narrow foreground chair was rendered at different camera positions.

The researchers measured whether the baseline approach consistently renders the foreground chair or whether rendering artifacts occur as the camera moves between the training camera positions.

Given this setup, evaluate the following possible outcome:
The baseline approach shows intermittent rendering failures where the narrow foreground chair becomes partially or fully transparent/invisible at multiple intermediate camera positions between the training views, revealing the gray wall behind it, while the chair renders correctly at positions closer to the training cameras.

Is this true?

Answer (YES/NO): YES